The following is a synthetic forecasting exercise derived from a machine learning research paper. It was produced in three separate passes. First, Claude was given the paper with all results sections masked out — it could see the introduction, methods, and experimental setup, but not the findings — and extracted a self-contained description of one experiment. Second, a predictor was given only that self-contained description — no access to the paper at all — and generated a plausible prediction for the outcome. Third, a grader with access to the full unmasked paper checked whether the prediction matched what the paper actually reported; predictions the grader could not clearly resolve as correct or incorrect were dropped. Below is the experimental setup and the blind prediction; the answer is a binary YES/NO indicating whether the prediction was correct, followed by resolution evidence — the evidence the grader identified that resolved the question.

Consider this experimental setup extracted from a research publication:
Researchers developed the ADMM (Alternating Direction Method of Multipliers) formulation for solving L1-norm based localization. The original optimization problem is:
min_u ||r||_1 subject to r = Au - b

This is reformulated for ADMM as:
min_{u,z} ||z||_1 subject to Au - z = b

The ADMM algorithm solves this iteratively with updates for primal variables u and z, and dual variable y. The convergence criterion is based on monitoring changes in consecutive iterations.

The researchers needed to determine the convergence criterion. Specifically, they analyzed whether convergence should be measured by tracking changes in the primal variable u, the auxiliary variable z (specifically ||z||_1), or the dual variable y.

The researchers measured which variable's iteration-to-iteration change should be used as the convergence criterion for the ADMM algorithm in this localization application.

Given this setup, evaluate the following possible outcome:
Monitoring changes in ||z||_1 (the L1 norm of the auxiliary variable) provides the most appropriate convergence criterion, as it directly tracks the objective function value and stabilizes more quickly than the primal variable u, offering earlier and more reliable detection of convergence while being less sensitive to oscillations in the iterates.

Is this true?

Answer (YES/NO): YES